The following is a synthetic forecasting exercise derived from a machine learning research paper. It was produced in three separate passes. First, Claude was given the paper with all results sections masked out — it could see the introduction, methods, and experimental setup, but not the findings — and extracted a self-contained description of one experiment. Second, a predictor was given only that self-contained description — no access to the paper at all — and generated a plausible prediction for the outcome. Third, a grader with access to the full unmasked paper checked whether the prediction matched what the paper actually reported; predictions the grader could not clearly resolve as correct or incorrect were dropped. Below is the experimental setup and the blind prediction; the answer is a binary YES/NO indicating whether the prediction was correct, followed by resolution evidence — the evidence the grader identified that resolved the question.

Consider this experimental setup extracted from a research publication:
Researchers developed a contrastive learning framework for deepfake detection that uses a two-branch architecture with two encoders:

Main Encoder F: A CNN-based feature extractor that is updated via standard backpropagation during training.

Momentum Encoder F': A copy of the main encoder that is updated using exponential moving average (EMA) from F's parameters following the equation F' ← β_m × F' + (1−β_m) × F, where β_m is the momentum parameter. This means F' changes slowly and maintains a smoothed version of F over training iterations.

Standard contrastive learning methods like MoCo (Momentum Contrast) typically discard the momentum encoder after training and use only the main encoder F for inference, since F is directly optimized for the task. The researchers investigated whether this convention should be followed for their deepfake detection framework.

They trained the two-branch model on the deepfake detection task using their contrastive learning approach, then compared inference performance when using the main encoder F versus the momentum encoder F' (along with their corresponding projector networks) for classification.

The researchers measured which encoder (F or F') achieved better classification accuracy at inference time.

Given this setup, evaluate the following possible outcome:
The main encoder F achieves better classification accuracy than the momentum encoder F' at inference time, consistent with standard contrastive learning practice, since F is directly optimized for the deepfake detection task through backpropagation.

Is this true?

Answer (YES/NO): NO